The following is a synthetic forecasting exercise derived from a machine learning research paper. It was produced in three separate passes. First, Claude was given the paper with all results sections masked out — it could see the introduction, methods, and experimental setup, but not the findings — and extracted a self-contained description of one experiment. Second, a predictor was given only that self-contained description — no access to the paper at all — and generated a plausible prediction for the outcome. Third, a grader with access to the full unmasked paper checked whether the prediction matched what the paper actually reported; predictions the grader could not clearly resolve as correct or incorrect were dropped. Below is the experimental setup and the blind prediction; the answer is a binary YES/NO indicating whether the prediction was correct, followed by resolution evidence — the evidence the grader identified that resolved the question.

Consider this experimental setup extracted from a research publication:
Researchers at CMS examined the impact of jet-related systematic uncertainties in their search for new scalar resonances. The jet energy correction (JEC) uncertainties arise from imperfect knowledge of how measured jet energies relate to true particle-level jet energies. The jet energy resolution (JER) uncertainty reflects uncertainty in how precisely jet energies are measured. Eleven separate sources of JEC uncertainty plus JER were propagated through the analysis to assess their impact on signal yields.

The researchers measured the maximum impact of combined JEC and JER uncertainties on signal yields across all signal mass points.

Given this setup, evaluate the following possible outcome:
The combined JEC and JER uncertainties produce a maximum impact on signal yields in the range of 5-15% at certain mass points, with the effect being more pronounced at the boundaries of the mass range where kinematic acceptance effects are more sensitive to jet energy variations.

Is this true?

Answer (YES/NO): NO